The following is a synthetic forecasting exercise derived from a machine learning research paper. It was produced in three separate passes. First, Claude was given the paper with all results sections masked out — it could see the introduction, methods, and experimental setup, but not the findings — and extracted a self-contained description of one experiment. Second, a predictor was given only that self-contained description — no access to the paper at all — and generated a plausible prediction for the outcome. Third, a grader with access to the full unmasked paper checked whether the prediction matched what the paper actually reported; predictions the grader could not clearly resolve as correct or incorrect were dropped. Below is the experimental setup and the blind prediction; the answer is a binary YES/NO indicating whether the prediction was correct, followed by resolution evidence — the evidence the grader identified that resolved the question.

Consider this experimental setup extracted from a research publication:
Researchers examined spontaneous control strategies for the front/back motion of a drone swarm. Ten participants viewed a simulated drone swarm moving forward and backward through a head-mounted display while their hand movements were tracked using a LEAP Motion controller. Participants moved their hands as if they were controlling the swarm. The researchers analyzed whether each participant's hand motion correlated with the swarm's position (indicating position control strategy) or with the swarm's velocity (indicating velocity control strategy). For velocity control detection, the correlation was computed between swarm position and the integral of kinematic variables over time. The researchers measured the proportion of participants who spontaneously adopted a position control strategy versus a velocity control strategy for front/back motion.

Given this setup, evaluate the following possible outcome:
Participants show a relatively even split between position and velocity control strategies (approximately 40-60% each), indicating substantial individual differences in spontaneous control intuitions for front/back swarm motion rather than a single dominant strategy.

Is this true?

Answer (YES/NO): NO